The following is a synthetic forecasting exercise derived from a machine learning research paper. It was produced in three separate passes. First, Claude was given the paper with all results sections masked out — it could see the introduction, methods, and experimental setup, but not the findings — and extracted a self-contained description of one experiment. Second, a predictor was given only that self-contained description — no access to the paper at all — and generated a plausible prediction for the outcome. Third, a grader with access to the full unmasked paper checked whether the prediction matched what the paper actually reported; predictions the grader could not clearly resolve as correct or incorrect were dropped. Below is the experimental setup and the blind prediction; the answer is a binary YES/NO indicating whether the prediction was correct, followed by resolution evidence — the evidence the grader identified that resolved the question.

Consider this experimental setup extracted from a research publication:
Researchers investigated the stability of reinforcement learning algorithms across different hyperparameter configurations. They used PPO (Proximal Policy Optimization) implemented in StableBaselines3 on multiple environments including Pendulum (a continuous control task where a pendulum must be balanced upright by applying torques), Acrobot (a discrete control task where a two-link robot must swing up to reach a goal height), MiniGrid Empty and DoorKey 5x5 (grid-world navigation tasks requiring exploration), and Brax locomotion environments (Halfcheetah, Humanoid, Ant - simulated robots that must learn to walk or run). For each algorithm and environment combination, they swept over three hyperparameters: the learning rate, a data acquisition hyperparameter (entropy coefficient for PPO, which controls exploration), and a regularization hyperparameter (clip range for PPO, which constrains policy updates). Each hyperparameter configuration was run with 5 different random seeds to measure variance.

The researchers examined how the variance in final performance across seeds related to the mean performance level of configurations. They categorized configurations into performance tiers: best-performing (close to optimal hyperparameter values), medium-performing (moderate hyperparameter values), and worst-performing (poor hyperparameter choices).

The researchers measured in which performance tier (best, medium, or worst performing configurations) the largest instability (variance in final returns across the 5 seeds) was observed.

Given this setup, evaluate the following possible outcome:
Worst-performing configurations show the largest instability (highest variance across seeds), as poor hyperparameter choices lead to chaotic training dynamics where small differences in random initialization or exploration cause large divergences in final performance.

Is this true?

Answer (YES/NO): NO